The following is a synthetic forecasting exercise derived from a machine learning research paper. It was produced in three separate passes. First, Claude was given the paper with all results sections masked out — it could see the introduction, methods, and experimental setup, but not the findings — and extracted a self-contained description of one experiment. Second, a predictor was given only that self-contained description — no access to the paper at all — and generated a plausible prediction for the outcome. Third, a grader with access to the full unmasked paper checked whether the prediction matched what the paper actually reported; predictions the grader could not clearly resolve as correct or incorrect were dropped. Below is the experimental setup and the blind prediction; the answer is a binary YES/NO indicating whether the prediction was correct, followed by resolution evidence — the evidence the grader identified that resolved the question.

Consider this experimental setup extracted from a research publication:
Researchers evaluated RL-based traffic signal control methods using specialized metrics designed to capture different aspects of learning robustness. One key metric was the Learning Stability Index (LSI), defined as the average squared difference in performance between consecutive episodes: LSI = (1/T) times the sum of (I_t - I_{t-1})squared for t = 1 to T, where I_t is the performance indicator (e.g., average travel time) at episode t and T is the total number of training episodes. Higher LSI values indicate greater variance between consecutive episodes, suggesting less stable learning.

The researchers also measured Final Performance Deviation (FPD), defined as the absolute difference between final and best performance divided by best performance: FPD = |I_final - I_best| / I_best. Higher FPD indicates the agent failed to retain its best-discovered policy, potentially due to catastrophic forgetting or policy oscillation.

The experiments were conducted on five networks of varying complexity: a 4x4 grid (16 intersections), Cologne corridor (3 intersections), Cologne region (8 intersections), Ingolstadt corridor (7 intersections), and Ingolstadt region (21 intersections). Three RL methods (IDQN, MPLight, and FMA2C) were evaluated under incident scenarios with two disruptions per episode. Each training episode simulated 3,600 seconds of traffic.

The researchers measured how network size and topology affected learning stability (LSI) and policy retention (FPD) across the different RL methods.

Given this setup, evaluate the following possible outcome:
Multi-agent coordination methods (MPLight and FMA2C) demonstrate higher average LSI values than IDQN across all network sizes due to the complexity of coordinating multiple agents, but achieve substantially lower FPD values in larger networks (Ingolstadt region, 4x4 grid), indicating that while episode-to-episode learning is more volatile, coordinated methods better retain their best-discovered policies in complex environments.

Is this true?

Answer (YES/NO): NO